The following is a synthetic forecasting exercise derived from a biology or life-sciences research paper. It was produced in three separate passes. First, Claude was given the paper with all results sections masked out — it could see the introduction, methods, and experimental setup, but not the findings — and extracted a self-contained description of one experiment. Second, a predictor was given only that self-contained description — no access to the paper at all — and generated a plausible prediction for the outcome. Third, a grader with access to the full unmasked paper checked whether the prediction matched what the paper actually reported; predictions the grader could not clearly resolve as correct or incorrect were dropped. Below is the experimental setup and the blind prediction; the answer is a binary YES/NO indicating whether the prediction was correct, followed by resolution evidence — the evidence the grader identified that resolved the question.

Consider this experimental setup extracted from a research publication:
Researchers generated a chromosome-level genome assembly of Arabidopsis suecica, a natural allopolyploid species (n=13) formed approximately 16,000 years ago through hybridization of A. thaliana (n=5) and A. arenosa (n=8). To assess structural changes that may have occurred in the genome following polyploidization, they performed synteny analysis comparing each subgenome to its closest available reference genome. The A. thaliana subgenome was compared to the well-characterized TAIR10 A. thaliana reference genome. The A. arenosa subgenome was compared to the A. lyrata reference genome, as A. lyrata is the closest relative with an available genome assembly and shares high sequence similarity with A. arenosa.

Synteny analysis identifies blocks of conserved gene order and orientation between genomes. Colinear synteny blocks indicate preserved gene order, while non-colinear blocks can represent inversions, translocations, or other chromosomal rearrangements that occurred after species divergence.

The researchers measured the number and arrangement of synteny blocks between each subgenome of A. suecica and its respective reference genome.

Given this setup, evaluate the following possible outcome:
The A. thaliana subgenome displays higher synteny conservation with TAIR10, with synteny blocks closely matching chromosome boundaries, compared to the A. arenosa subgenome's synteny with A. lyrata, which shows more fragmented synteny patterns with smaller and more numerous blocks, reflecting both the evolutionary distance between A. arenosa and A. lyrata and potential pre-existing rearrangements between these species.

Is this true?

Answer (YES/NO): NO